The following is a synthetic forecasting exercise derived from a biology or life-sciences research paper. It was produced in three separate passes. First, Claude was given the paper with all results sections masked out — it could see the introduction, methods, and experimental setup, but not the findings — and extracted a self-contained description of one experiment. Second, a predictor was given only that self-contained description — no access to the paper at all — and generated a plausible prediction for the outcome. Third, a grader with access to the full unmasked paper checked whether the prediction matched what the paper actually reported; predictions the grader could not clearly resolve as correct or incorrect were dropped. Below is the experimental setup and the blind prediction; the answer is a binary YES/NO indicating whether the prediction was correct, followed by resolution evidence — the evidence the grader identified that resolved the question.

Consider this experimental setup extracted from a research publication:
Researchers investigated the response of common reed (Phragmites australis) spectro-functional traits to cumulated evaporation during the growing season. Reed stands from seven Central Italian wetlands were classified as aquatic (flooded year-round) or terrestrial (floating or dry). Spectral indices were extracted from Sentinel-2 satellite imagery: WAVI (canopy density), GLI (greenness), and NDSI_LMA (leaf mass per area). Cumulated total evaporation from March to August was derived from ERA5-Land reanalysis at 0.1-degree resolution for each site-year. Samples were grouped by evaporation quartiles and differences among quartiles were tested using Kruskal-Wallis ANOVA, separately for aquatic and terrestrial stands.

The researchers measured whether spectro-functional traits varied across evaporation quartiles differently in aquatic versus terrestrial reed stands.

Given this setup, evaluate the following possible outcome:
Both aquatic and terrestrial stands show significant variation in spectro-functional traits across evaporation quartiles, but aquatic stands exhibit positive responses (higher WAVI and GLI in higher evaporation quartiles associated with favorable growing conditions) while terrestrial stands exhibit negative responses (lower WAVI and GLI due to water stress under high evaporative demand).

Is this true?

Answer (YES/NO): NO